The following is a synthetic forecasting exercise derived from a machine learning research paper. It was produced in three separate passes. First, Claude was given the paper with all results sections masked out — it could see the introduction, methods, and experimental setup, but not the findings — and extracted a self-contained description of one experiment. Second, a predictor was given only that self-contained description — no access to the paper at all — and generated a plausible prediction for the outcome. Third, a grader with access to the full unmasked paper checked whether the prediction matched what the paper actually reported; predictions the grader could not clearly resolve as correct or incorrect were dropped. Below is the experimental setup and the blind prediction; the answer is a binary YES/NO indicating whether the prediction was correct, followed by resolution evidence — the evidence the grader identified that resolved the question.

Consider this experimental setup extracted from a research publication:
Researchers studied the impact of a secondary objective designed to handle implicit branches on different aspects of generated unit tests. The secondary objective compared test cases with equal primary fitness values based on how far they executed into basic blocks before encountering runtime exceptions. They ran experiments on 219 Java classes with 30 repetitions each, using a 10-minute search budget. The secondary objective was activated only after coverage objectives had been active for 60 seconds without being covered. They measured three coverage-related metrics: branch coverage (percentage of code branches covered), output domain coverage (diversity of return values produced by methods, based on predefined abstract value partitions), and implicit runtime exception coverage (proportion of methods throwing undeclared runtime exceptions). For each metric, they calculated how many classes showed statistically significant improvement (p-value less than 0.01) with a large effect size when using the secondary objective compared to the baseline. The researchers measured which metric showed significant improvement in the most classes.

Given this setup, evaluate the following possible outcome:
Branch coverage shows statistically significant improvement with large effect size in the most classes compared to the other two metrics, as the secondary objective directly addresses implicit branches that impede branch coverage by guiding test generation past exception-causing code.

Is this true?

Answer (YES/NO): NO